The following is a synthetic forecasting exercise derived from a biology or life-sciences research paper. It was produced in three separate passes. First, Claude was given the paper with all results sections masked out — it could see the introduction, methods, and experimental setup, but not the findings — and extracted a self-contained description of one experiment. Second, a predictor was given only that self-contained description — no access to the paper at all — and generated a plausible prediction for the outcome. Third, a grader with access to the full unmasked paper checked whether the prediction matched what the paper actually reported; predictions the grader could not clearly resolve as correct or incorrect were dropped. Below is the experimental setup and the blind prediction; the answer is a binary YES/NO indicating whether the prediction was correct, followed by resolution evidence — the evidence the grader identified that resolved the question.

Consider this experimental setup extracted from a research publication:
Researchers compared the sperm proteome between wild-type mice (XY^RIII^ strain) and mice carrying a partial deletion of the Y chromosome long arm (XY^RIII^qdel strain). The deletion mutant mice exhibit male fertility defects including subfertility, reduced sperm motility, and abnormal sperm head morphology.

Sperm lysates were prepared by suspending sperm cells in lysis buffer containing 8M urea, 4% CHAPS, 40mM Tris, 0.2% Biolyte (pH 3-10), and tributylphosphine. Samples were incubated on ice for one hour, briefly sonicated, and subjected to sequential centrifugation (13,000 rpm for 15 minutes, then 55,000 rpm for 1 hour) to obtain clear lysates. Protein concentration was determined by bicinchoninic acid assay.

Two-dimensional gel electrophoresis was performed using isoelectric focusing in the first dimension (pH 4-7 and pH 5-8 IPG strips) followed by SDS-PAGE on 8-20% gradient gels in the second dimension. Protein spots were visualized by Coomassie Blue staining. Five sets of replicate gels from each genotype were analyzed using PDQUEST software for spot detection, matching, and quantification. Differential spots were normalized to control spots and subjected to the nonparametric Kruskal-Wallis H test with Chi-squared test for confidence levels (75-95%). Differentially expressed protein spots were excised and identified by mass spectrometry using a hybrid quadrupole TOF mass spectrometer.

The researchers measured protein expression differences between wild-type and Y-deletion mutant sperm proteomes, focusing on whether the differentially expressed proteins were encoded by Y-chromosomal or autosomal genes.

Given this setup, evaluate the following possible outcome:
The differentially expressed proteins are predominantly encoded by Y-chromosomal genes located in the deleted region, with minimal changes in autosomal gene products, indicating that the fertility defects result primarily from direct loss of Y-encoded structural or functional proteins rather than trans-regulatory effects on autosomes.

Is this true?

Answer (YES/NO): NO